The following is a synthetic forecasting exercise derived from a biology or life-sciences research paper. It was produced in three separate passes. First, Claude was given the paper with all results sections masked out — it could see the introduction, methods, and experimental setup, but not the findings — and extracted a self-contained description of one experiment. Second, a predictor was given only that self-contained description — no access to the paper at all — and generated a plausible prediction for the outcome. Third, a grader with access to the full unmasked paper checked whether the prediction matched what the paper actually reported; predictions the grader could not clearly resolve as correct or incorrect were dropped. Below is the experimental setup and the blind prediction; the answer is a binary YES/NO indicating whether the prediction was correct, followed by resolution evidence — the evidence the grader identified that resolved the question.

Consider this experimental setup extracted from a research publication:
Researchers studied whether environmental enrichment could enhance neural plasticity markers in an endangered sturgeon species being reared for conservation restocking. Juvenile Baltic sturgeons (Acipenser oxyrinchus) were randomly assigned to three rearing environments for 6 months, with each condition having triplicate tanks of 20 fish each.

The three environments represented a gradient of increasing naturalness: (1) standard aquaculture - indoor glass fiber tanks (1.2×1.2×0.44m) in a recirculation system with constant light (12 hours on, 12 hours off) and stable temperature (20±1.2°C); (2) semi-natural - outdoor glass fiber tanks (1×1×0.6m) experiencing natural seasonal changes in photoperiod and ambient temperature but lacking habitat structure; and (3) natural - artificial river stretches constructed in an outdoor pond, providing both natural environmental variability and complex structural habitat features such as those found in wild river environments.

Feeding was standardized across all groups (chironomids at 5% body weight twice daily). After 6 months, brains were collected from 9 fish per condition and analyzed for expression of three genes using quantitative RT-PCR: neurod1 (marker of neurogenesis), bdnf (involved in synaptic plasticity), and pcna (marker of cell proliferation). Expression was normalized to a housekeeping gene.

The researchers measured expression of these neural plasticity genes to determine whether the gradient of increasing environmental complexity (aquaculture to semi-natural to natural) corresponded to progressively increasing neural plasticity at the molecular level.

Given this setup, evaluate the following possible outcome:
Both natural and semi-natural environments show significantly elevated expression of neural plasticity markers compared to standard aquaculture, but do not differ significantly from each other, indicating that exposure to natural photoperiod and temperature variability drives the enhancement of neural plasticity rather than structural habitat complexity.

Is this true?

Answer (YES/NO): NO